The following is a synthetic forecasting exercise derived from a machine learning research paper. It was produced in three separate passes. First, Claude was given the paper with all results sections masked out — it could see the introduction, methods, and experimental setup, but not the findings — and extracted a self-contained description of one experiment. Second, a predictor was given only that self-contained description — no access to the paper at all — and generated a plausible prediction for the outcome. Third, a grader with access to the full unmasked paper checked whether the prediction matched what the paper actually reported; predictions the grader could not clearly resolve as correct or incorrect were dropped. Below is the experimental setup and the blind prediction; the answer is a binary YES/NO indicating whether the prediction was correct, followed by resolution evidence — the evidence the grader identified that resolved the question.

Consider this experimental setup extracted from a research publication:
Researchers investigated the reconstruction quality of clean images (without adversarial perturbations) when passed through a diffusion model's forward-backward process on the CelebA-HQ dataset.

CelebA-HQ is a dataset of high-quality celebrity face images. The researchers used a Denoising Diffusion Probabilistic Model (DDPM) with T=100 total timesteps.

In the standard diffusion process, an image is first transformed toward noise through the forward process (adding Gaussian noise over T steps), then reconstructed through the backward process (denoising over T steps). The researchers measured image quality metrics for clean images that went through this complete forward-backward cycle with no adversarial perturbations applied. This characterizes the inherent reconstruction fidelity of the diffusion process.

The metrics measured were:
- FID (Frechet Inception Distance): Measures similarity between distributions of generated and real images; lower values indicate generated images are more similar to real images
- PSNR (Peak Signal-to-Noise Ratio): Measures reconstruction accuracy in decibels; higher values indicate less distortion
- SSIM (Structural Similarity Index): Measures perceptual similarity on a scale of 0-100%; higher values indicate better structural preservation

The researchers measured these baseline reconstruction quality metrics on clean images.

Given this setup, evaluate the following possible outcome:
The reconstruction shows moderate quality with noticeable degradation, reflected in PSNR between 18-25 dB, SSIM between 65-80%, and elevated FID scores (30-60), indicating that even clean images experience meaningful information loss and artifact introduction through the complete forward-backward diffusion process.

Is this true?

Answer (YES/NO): NO